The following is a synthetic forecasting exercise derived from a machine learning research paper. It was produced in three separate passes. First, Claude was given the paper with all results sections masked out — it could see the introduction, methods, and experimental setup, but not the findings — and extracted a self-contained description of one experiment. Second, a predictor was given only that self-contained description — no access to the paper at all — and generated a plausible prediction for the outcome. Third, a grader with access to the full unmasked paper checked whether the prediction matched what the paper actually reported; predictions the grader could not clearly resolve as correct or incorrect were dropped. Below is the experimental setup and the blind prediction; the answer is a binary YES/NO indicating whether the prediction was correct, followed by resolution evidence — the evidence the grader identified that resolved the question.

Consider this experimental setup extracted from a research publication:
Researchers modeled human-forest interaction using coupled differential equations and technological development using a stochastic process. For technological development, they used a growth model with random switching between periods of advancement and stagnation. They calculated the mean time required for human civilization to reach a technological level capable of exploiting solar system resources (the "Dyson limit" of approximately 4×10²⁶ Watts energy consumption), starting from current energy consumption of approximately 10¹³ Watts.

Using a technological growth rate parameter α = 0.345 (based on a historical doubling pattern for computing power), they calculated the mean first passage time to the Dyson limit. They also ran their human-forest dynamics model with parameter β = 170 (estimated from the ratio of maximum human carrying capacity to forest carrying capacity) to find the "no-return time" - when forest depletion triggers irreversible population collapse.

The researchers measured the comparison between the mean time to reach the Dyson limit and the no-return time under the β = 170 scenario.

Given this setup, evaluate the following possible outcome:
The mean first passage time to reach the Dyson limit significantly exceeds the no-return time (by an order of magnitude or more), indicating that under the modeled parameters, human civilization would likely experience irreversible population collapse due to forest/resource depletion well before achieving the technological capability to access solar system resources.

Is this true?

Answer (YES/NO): NO